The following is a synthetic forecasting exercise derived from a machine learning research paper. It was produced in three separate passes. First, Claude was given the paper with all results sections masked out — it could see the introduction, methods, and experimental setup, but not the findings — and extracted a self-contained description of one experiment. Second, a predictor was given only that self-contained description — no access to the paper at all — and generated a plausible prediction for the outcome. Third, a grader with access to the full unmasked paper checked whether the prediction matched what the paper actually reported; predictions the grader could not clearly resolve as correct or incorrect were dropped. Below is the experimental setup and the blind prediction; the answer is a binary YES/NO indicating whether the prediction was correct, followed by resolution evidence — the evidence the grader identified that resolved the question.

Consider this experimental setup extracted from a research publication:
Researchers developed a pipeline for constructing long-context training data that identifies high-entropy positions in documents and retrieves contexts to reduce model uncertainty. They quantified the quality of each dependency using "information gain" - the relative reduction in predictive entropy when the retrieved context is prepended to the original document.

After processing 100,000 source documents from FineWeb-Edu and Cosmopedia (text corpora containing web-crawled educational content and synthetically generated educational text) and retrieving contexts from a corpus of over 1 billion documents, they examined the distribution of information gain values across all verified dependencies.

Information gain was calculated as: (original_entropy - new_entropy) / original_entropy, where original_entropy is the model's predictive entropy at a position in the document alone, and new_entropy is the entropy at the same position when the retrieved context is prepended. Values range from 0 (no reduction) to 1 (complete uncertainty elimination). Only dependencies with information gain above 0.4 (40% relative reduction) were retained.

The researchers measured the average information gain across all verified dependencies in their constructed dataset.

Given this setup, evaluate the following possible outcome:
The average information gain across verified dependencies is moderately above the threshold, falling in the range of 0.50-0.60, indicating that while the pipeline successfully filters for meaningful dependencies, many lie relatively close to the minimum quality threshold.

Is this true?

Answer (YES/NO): NO